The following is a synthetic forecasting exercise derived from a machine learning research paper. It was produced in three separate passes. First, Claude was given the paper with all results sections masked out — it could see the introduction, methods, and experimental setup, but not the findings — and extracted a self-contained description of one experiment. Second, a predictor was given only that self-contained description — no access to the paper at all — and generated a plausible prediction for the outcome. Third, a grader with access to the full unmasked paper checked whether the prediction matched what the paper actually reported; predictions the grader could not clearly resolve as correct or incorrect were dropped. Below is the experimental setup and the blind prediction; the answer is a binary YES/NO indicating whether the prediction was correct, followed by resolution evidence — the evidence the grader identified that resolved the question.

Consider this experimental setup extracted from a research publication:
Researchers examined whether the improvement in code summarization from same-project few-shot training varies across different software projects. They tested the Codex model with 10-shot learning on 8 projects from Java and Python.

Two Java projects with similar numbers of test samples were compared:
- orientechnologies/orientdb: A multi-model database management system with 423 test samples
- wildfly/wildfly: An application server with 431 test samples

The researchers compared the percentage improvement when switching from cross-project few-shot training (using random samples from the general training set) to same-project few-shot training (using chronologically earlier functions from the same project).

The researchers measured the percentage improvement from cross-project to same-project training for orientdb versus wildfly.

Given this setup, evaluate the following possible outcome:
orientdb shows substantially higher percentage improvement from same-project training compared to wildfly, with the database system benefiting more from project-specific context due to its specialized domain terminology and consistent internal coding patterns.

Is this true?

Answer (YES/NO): YES